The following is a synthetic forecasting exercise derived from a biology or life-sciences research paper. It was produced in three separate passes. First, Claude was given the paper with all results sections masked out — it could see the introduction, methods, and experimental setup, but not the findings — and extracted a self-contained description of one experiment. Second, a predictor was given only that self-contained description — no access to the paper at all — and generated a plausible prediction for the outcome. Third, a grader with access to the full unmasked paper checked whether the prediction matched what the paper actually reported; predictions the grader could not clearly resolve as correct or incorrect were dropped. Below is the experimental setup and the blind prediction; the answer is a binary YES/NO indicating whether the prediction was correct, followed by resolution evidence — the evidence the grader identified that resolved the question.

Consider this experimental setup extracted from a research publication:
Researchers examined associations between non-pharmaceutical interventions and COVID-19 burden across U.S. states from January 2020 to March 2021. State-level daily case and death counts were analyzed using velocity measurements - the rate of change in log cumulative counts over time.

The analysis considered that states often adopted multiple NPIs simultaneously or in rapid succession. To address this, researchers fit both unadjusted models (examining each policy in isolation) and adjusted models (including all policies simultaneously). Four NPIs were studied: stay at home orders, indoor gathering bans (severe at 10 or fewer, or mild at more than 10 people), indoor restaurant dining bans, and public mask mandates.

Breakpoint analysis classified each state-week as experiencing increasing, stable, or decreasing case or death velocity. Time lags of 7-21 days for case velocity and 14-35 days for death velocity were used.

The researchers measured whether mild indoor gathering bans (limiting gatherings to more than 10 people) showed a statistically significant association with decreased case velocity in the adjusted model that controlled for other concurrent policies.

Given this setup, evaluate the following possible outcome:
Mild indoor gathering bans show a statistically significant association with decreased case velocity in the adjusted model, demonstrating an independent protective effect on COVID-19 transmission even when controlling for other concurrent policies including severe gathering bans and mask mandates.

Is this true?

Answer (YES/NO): NO